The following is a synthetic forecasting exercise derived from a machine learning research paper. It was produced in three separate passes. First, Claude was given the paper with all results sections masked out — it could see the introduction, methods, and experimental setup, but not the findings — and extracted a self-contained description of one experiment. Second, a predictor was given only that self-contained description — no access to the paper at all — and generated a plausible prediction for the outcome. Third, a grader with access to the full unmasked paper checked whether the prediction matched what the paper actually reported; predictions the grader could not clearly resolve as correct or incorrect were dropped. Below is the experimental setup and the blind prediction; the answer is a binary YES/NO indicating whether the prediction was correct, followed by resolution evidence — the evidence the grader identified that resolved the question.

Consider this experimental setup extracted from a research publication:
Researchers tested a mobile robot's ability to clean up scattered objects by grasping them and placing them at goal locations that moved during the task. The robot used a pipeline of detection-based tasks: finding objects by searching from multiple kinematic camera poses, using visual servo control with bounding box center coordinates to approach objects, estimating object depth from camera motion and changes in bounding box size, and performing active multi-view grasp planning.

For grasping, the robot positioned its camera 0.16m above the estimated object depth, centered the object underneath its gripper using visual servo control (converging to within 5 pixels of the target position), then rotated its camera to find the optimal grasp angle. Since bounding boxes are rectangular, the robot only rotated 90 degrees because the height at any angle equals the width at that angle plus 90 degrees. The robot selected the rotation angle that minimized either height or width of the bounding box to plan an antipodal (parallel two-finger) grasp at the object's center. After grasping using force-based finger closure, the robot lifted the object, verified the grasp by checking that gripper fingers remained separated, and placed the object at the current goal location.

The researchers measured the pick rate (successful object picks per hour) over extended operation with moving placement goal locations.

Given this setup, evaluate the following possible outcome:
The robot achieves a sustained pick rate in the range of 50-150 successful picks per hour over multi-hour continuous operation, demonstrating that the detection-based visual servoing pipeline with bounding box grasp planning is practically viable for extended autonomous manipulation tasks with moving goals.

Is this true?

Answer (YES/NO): NO